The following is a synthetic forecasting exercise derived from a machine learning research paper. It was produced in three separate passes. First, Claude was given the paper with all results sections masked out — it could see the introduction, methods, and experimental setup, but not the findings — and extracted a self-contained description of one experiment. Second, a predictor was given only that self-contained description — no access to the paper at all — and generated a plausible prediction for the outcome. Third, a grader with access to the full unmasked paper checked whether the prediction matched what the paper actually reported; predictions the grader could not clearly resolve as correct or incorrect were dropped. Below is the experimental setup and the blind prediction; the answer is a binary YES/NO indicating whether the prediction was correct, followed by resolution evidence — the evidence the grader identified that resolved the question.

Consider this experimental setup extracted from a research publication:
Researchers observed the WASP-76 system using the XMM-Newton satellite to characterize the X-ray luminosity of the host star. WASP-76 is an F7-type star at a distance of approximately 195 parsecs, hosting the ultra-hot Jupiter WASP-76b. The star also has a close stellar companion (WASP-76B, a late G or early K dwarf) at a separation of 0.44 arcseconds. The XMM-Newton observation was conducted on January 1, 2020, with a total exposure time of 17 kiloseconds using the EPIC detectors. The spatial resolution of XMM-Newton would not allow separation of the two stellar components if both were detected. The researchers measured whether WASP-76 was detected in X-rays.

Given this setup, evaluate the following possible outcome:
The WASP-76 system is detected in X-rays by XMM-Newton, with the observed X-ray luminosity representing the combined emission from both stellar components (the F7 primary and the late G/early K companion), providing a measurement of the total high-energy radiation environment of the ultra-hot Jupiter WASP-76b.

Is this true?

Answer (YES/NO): NO